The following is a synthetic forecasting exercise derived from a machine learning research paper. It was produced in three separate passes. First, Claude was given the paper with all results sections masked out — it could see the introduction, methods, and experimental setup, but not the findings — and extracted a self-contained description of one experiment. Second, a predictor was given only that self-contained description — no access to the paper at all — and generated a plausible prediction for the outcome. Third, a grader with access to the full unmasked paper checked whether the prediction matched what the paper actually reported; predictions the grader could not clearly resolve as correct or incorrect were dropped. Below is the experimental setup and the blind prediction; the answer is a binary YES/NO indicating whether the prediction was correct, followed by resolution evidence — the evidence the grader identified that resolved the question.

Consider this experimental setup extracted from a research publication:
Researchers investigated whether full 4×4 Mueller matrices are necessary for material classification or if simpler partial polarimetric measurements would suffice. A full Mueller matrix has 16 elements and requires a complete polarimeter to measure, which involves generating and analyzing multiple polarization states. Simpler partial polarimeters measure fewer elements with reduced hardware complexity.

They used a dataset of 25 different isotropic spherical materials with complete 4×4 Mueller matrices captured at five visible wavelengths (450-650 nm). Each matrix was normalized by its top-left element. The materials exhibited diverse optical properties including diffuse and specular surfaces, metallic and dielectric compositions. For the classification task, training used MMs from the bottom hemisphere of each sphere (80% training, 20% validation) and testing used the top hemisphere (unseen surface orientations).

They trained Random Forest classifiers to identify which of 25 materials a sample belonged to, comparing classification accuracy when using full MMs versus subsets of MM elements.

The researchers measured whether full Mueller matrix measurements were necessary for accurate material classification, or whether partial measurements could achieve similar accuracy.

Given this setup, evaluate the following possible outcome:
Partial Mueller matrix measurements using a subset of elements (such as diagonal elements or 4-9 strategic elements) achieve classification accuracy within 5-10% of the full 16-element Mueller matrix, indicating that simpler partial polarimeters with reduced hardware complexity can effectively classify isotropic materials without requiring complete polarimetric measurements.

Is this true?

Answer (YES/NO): YES